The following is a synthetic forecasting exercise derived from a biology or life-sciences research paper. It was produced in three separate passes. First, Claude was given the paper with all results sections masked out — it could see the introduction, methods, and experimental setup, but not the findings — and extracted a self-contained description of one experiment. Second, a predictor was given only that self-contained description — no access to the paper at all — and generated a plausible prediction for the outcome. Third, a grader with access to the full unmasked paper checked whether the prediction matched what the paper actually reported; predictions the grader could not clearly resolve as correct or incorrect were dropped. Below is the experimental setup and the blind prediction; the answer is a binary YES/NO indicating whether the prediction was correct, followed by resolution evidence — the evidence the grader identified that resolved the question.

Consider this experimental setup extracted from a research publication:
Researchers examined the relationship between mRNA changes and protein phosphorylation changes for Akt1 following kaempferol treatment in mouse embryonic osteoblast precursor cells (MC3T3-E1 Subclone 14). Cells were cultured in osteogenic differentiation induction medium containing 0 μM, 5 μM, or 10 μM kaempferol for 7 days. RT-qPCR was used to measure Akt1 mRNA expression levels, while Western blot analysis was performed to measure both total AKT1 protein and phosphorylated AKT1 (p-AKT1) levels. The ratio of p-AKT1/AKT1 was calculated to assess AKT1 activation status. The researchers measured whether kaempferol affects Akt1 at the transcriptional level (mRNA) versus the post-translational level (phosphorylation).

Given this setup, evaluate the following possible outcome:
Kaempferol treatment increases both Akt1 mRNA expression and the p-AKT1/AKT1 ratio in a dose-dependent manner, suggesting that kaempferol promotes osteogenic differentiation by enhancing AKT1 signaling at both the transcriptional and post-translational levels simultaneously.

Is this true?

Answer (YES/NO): NO